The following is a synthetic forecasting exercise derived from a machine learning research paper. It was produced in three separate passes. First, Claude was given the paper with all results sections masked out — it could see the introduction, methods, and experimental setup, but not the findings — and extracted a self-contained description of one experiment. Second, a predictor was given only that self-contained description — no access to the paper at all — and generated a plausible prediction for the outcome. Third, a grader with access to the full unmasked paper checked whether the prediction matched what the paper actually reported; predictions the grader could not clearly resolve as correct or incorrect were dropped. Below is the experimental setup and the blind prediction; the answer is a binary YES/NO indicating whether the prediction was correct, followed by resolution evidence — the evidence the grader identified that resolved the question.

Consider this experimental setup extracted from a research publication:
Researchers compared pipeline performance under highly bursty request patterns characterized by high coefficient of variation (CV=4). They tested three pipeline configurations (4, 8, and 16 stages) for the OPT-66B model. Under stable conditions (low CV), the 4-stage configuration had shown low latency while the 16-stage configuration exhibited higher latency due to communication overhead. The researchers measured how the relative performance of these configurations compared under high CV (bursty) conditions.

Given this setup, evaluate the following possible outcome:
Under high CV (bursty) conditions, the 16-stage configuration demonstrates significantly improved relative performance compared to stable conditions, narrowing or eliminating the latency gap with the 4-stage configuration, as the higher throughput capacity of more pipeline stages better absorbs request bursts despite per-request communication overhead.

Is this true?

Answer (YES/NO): YES